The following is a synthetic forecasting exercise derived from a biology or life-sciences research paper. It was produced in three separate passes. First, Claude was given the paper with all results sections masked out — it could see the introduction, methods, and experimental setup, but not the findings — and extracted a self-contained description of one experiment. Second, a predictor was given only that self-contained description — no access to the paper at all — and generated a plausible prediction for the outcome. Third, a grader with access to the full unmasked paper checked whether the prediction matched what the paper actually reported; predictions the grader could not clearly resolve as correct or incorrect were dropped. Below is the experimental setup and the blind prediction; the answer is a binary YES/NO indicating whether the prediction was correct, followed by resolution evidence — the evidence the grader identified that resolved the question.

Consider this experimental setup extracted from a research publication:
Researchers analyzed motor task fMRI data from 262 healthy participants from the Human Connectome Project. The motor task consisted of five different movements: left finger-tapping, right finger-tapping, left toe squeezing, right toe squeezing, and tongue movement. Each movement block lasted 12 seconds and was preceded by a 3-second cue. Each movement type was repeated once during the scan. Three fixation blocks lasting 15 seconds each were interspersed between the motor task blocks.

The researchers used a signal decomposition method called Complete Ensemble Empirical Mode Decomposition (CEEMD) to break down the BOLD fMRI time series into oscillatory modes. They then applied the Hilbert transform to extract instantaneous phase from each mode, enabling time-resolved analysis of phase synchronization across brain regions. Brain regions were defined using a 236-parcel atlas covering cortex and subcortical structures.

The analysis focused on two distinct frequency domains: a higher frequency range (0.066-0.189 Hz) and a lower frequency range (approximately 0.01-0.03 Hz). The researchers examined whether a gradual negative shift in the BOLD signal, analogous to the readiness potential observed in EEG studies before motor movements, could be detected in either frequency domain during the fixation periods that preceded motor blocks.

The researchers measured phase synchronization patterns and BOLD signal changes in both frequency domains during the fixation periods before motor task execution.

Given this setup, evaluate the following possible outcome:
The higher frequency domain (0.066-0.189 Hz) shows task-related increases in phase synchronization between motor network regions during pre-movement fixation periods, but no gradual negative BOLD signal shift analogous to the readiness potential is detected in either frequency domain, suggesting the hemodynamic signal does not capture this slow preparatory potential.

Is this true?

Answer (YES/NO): NO